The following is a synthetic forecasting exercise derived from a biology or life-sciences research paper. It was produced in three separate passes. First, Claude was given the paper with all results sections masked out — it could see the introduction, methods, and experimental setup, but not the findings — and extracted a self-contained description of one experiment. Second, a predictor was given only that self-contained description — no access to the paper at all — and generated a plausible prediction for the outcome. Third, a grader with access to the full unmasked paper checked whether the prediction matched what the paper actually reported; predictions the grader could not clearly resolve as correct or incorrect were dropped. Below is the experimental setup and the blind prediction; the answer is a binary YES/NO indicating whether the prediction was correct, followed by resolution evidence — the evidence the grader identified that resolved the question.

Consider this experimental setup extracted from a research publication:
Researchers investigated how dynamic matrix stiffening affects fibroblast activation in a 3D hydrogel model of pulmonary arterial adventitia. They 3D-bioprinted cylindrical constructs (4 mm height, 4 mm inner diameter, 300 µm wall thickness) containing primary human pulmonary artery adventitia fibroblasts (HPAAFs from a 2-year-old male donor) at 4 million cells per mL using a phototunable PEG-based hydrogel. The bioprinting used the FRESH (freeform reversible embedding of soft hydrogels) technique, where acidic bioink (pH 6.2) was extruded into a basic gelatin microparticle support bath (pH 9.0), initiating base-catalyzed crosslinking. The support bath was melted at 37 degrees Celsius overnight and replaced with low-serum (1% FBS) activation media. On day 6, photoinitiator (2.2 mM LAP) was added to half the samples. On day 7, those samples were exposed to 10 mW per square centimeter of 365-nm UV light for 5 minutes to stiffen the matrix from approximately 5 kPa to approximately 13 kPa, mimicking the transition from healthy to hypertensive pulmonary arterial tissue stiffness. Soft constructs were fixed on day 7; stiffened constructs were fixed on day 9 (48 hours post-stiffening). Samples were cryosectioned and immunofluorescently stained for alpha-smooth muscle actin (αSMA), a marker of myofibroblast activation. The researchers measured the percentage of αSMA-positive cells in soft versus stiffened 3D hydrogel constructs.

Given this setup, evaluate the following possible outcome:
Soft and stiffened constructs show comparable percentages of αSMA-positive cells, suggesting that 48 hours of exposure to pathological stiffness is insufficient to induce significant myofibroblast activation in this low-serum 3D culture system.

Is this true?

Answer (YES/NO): NO